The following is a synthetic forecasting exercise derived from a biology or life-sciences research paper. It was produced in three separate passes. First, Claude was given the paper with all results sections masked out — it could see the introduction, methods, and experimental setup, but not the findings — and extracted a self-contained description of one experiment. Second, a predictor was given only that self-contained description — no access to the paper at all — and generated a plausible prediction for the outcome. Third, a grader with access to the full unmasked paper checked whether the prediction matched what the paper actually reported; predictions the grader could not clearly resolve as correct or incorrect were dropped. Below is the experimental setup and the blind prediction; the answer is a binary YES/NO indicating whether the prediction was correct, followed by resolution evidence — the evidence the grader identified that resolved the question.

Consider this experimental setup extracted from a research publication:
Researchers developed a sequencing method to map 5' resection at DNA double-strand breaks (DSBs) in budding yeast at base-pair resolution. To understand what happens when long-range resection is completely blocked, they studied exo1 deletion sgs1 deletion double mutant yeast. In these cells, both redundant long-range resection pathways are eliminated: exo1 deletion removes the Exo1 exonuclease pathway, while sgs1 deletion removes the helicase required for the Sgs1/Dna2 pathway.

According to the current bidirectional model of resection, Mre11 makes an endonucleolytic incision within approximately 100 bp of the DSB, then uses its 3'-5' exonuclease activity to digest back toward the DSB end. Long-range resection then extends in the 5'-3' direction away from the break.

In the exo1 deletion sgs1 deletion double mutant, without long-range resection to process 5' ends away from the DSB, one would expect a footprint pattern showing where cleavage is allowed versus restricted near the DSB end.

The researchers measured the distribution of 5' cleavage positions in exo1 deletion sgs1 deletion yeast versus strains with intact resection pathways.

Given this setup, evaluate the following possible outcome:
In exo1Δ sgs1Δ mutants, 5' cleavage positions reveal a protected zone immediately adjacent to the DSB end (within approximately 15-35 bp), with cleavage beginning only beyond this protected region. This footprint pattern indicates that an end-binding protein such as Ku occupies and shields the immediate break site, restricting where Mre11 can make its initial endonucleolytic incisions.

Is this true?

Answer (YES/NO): NO